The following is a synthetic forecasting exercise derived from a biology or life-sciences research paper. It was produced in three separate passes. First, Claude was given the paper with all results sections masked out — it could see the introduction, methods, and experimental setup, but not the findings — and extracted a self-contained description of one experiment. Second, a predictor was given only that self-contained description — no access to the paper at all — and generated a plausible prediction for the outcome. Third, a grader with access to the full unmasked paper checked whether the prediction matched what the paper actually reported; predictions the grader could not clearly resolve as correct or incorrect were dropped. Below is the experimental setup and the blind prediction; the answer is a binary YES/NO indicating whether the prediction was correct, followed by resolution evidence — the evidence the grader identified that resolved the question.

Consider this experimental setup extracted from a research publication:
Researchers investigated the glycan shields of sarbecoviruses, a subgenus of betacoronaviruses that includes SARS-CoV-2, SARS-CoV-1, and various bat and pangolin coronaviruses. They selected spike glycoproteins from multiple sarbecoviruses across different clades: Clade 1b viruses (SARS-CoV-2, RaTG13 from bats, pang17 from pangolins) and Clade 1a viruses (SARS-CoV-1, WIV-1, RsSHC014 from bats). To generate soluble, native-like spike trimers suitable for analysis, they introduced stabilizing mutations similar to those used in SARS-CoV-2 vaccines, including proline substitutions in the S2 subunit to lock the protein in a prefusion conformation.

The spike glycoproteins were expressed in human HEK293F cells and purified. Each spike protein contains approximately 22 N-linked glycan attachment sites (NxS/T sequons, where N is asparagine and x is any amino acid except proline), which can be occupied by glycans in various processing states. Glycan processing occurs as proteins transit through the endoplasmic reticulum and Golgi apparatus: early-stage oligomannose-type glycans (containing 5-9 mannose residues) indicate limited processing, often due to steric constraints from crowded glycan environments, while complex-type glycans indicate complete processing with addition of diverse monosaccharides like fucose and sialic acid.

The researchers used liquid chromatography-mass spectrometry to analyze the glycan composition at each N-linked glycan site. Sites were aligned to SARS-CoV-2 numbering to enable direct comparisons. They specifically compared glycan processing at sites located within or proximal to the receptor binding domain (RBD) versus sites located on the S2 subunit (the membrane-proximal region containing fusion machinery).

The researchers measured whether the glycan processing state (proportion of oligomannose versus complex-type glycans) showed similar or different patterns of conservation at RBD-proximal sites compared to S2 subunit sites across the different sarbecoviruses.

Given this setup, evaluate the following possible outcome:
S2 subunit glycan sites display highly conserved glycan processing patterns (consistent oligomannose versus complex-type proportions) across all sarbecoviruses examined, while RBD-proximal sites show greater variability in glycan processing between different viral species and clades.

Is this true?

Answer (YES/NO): YES